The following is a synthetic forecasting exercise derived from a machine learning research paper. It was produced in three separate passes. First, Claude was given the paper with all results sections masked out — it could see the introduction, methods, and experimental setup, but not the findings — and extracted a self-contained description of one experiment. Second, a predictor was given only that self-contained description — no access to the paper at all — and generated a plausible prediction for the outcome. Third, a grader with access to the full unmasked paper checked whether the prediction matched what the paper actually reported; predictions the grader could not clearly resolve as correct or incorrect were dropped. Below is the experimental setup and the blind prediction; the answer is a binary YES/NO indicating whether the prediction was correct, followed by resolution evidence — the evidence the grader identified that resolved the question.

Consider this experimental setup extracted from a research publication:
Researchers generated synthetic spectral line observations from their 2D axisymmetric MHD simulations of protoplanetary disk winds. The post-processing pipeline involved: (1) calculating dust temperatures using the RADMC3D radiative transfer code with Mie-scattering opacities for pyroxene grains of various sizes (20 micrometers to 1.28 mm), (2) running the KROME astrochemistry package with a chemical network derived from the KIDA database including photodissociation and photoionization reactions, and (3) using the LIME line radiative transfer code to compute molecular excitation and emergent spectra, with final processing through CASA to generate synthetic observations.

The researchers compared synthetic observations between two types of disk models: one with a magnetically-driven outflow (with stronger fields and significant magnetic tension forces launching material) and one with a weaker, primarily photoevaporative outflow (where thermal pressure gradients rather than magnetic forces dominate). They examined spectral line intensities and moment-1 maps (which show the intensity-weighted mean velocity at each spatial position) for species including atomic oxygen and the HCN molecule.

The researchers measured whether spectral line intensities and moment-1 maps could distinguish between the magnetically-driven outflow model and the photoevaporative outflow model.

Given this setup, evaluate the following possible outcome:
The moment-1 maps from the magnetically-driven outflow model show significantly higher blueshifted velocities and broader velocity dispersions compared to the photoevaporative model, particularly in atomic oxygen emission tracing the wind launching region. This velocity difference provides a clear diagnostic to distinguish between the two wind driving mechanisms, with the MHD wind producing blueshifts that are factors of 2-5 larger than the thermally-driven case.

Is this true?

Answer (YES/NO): NO